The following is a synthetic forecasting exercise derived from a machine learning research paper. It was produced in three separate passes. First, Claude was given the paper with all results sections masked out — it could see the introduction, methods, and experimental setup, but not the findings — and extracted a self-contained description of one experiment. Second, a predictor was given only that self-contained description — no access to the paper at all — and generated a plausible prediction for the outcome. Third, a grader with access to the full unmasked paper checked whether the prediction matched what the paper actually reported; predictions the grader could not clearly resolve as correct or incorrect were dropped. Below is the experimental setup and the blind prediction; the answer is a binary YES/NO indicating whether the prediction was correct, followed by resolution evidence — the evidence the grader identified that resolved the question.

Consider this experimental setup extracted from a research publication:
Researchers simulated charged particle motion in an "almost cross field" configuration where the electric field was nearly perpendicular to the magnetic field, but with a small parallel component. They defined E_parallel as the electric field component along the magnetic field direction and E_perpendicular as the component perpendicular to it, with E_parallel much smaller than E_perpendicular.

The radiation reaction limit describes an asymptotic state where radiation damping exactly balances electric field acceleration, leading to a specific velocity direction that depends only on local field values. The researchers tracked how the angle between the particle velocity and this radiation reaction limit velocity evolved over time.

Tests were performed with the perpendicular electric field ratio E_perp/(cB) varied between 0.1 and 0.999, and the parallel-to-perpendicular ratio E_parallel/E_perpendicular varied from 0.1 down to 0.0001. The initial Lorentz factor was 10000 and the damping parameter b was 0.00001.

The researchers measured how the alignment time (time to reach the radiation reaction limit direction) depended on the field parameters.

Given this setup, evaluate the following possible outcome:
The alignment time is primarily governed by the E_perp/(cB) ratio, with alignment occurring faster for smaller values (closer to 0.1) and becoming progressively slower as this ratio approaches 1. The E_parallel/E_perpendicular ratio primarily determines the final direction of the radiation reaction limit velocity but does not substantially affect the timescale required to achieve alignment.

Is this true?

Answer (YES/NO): NO